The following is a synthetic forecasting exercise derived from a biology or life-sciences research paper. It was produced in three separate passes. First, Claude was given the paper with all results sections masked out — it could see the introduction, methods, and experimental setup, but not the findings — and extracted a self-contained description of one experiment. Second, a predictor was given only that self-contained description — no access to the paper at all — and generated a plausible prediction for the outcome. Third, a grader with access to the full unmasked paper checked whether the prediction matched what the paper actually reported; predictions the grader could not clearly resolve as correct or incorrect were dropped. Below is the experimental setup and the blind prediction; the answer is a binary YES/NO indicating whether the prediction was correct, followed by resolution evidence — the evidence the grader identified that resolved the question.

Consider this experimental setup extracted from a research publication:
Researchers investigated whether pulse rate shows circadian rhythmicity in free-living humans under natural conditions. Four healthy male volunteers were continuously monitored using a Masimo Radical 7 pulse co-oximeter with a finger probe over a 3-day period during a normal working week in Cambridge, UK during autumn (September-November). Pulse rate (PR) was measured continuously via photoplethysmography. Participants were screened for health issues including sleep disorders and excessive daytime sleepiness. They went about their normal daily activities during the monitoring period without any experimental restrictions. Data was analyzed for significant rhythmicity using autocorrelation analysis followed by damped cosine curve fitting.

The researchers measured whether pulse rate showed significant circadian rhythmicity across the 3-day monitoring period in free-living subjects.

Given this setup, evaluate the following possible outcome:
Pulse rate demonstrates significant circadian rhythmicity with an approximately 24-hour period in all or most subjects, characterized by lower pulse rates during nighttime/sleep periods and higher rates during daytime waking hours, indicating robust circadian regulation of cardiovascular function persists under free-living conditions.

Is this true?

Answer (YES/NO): YES